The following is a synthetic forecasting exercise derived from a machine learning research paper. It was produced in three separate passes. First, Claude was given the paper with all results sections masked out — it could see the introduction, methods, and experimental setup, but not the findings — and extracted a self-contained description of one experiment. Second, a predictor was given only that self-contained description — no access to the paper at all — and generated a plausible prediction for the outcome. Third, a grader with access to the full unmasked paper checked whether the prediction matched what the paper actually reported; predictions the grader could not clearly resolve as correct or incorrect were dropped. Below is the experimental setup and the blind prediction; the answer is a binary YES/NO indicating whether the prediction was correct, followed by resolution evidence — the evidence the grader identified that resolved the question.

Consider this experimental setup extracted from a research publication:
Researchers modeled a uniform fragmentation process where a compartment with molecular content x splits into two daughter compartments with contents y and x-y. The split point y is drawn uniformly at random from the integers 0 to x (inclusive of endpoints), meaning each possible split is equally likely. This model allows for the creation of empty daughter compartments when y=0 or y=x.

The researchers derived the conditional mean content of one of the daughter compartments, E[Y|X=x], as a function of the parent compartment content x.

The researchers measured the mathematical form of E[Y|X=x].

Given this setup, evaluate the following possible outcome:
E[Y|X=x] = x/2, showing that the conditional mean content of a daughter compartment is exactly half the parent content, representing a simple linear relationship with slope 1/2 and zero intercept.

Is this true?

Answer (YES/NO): YES